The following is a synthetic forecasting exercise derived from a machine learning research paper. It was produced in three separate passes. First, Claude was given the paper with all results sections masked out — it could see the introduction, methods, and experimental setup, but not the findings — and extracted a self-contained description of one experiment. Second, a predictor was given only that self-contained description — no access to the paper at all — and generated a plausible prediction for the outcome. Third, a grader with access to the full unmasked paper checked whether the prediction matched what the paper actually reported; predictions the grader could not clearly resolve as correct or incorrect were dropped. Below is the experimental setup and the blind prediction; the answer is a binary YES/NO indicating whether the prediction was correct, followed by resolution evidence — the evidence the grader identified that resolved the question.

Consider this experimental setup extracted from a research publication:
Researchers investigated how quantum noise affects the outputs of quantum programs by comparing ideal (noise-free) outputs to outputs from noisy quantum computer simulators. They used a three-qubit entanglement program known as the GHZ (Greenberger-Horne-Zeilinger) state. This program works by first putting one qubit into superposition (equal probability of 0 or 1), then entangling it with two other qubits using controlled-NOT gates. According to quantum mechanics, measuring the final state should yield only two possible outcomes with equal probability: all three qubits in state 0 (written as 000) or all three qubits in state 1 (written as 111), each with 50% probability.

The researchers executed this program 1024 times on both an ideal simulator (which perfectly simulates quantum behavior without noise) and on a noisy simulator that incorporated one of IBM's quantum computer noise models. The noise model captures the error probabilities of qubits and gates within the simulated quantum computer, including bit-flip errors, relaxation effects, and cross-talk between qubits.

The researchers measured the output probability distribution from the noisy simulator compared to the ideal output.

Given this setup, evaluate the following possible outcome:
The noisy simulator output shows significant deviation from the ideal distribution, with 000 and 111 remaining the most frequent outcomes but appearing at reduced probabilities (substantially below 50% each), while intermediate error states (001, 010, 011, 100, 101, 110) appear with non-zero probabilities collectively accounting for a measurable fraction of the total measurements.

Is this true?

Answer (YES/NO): YES